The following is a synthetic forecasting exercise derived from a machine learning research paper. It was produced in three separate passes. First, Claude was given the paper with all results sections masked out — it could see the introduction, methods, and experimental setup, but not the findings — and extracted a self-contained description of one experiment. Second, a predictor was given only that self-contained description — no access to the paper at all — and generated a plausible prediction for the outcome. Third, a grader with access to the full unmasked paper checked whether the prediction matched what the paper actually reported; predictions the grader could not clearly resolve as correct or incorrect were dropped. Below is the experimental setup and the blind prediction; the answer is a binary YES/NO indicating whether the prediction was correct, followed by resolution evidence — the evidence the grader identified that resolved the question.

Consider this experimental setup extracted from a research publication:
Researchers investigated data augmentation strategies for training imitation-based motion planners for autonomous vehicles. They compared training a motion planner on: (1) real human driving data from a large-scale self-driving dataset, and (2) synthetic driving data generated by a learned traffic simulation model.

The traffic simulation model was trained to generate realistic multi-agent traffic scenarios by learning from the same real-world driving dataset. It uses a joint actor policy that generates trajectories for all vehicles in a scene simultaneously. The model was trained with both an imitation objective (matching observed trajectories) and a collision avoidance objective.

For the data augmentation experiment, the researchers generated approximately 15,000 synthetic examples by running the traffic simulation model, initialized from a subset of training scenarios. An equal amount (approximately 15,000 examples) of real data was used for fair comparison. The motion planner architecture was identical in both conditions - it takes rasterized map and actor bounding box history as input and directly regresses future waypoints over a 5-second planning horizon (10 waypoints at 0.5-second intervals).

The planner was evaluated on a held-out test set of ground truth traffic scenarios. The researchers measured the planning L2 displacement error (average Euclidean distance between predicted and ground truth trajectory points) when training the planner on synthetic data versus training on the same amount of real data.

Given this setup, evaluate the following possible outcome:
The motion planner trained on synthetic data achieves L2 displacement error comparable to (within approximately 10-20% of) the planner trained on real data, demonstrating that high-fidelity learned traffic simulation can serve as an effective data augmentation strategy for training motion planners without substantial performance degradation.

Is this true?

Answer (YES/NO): NO